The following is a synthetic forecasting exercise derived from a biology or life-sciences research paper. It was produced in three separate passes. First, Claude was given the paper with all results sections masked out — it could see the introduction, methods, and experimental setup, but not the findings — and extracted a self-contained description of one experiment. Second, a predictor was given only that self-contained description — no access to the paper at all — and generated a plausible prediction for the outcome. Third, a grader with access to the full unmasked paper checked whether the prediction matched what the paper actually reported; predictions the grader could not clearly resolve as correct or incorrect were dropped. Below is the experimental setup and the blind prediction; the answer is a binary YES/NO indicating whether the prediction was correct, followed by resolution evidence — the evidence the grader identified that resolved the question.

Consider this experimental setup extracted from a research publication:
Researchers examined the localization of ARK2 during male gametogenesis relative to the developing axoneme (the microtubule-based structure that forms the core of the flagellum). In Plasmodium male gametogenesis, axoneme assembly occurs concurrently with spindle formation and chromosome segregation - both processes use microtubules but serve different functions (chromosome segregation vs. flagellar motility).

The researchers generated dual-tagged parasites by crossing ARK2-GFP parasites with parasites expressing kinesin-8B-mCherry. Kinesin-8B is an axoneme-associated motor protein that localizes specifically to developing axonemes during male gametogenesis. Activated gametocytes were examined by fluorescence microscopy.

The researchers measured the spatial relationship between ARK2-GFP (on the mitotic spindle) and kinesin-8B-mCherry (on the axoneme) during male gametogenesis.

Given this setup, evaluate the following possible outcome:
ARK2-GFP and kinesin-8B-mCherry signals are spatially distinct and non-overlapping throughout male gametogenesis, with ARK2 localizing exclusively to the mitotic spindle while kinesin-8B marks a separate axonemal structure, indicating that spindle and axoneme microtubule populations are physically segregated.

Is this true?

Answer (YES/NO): YES